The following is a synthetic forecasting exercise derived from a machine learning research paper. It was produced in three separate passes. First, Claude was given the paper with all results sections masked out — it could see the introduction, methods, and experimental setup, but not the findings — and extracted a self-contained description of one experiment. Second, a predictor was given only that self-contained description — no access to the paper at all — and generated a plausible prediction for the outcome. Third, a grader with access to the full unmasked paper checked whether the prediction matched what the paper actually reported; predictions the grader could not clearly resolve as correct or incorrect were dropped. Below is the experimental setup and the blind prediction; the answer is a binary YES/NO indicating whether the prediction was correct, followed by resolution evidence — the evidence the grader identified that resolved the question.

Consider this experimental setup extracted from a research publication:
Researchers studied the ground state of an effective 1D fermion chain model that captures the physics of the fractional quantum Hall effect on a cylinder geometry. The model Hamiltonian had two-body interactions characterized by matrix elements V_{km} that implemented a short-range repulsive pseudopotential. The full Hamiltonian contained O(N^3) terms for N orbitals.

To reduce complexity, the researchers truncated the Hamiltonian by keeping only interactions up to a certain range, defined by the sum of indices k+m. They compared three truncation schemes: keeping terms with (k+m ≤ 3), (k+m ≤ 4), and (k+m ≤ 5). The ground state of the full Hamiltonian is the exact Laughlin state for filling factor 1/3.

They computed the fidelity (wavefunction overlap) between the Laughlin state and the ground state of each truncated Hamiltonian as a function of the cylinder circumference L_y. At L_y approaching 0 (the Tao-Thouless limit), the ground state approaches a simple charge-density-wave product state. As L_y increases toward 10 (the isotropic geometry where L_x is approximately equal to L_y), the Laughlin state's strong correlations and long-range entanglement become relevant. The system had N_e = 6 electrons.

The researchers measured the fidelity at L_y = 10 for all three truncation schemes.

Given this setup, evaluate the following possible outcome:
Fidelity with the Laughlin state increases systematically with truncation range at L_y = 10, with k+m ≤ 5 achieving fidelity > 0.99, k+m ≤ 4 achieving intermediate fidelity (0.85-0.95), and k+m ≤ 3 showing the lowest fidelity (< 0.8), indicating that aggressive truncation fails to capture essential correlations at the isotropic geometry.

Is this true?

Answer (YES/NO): NO